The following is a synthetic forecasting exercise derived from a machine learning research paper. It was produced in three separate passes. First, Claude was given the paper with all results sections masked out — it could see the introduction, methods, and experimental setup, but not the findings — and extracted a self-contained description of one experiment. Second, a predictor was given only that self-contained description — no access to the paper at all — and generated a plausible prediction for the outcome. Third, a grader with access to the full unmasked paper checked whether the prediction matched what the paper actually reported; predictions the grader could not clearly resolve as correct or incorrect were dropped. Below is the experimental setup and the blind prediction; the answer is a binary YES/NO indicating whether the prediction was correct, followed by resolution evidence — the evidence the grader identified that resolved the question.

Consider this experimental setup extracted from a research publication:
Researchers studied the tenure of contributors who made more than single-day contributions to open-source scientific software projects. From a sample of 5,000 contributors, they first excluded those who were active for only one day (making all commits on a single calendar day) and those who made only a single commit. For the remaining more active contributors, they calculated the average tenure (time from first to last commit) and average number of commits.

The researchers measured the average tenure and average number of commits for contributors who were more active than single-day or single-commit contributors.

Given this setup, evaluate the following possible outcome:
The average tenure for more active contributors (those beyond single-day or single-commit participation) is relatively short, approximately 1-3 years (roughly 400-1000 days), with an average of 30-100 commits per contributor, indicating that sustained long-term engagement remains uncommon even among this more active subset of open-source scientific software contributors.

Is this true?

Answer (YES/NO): NO